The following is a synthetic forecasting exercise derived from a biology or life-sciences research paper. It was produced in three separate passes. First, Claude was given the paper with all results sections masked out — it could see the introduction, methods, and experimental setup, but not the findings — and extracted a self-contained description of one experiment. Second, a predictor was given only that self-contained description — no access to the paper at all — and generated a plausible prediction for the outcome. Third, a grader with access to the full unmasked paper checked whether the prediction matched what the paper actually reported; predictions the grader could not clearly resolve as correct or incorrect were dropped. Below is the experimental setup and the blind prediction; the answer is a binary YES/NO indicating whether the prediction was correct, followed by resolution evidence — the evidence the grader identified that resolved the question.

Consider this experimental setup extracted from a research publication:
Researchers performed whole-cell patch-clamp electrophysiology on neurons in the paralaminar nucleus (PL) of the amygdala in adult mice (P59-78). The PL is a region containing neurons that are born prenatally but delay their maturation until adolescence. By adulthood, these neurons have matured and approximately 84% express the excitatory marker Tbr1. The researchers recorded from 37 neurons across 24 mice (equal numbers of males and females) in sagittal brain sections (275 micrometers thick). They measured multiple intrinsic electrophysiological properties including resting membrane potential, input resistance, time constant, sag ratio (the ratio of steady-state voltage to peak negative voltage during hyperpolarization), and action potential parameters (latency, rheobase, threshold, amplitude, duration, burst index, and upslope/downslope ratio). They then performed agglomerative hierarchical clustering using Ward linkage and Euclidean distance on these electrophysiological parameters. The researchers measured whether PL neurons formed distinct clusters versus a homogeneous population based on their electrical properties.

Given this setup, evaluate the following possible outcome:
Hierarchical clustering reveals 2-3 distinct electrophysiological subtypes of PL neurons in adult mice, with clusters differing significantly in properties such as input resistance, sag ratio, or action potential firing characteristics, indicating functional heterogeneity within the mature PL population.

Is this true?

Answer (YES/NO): YES